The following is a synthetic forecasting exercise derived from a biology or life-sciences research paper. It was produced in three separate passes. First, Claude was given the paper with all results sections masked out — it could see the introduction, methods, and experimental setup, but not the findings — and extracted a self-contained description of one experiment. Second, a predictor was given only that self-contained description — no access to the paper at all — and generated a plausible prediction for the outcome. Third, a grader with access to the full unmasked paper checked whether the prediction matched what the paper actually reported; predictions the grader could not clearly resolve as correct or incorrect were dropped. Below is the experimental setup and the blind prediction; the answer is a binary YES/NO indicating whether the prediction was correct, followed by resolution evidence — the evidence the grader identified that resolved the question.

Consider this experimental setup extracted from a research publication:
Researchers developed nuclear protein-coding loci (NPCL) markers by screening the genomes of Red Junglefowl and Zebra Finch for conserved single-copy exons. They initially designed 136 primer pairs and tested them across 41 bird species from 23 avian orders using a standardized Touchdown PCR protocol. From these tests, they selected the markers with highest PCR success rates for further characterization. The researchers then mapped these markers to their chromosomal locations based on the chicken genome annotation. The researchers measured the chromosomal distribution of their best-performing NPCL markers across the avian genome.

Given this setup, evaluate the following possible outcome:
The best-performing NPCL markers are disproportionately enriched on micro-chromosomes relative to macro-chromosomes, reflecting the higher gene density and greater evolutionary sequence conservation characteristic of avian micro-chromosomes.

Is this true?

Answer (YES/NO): NO